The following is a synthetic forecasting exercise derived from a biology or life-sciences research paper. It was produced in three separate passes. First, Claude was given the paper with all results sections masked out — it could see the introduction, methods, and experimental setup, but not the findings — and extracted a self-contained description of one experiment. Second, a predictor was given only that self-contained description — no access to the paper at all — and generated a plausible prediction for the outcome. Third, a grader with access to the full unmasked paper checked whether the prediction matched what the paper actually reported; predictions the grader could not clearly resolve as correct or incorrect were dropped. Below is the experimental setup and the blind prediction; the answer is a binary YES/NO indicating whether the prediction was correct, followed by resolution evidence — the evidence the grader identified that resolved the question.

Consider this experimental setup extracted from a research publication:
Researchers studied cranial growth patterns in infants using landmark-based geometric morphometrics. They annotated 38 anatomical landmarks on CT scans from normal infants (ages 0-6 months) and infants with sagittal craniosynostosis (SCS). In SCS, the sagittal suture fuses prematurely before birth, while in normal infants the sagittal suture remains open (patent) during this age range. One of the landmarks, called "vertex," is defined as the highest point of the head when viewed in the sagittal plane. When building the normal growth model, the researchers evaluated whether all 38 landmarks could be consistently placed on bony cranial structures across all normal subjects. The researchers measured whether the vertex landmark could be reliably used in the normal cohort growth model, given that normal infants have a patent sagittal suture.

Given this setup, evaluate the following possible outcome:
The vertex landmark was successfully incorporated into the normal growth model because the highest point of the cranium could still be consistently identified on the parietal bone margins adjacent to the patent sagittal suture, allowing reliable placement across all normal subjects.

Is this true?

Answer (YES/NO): NO